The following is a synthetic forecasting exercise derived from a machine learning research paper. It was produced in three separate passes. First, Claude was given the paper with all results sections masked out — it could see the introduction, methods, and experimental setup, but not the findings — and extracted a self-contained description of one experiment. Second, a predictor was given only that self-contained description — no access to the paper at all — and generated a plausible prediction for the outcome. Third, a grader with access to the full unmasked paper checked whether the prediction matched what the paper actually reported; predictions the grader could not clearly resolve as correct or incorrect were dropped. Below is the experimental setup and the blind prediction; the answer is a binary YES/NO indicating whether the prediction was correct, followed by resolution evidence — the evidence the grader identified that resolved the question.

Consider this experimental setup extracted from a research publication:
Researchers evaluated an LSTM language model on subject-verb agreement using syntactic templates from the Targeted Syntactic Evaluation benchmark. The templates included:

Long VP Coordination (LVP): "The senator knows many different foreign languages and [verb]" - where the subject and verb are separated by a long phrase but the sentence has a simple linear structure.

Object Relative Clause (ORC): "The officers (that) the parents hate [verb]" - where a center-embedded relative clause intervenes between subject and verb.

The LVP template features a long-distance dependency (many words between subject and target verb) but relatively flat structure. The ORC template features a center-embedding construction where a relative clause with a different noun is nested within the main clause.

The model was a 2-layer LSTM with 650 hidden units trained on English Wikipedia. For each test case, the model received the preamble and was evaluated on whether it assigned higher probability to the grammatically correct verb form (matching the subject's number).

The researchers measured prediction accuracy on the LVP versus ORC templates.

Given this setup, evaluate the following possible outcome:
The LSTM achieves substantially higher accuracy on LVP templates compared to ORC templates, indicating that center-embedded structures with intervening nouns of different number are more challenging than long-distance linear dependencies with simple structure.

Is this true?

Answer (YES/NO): YES